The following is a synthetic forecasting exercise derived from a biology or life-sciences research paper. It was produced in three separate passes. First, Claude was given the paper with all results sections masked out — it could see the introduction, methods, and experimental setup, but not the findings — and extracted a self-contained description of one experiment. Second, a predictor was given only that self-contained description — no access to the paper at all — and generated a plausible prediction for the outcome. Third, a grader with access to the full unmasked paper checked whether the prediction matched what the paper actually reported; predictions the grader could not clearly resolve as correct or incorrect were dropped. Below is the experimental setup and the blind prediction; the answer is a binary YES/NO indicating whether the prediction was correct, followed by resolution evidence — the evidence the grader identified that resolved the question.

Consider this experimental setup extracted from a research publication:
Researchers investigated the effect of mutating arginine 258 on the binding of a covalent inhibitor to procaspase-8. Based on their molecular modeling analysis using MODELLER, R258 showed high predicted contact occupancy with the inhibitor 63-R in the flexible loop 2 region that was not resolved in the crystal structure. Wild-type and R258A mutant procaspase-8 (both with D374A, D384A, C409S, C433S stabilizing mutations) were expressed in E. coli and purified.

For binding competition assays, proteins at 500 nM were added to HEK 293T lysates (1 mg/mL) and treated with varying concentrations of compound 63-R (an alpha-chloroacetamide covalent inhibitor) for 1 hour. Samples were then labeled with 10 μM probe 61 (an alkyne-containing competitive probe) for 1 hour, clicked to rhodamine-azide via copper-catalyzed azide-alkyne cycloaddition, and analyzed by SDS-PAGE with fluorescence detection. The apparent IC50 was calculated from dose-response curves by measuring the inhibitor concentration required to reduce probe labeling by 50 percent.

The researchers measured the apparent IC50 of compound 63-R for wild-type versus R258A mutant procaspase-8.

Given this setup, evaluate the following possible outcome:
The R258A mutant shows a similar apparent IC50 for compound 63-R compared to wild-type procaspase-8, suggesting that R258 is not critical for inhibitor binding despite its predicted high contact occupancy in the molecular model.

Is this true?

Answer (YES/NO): NO